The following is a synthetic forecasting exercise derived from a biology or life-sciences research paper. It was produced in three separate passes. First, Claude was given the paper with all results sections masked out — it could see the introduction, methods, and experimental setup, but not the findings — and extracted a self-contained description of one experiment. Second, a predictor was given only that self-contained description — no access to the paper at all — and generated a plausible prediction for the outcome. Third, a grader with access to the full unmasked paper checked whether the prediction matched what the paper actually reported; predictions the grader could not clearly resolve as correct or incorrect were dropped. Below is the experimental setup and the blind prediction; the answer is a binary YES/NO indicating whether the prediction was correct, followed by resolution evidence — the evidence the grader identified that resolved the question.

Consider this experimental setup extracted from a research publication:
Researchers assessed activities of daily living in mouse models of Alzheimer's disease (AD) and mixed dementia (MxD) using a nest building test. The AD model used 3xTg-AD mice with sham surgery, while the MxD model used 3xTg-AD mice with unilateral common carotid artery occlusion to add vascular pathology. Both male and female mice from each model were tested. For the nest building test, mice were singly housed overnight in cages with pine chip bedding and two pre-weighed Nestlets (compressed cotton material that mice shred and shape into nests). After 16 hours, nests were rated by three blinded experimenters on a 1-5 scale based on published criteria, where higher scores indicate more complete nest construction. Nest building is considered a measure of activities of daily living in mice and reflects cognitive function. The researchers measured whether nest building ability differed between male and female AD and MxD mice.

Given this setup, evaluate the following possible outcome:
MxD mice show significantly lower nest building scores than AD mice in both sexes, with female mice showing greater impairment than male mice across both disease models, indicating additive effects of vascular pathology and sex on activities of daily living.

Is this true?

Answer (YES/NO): NO